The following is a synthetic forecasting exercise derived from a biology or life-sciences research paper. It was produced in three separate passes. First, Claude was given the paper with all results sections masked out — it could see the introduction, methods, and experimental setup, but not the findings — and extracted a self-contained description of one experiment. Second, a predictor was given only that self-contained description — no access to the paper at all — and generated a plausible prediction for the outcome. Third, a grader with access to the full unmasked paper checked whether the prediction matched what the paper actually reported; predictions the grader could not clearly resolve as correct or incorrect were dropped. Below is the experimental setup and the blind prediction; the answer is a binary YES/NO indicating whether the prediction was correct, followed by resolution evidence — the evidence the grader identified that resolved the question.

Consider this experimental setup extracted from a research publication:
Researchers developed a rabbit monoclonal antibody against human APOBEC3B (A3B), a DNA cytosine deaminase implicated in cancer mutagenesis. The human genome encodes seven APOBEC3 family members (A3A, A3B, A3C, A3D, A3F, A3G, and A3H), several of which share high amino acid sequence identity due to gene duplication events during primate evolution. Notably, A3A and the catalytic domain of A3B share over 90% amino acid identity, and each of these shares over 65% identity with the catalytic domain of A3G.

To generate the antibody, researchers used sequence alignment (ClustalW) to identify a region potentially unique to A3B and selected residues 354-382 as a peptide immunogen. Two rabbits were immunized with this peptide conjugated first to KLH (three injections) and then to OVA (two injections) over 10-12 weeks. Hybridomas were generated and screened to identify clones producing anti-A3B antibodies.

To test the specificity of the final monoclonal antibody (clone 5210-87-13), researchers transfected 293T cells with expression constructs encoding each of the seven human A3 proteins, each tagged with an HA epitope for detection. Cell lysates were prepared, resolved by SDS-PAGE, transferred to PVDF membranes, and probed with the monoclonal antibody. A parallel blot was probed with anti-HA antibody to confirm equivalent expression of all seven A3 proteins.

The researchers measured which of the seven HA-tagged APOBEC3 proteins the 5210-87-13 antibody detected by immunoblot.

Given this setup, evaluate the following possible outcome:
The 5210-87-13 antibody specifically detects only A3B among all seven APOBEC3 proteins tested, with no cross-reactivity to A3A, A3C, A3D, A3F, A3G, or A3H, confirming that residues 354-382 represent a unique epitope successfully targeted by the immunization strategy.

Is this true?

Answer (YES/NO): NO